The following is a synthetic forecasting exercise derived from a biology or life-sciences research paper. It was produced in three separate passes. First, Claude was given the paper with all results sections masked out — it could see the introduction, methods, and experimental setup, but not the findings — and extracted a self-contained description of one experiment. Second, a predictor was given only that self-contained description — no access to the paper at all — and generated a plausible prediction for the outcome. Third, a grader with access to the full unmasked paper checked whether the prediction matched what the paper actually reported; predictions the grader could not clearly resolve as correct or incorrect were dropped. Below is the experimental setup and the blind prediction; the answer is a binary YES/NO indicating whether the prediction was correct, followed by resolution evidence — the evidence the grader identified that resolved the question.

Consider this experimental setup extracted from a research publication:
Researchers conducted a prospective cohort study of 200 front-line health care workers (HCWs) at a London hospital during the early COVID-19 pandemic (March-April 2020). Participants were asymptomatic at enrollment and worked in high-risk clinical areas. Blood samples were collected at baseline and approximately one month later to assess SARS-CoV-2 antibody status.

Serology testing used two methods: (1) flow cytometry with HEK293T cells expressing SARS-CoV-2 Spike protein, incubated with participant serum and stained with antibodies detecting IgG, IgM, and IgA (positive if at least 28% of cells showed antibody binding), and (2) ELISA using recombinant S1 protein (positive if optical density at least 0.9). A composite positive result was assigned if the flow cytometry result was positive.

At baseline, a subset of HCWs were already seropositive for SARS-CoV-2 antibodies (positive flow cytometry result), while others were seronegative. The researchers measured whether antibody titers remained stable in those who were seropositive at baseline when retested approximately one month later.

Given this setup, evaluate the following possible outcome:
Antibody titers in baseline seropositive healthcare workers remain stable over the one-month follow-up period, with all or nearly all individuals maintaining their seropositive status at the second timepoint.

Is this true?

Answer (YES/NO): YES